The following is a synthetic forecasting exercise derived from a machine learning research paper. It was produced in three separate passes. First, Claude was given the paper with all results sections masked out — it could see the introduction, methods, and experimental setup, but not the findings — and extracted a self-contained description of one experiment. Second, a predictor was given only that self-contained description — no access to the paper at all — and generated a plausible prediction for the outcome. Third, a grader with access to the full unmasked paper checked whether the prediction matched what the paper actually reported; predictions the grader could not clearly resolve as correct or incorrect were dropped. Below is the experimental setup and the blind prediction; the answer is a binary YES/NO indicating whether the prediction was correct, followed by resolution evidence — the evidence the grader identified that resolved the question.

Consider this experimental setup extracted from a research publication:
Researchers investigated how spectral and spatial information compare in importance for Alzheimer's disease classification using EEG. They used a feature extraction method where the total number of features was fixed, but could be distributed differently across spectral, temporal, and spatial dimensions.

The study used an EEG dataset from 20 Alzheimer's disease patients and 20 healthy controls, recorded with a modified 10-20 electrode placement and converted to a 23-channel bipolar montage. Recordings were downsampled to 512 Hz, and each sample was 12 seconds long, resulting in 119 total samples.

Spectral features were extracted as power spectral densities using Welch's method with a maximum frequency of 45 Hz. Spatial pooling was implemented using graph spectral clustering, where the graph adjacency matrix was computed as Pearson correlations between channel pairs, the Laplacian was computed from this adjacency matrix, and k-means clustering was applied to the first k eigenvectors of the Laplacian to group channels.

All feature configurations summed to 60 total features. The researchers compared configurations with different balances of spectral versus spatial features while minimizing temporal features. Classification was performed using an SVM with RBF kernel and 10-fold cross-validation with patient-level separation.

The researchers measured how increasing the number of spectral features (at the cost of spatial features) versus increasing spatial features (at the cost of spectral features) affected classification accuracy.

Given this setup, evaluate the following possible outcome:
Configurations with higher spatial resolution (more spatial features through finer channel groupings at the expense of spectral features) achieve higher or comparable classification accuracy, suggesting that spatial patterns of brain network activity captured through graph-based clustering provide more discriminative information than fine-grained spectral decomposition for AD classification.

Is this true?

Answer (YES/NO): NO